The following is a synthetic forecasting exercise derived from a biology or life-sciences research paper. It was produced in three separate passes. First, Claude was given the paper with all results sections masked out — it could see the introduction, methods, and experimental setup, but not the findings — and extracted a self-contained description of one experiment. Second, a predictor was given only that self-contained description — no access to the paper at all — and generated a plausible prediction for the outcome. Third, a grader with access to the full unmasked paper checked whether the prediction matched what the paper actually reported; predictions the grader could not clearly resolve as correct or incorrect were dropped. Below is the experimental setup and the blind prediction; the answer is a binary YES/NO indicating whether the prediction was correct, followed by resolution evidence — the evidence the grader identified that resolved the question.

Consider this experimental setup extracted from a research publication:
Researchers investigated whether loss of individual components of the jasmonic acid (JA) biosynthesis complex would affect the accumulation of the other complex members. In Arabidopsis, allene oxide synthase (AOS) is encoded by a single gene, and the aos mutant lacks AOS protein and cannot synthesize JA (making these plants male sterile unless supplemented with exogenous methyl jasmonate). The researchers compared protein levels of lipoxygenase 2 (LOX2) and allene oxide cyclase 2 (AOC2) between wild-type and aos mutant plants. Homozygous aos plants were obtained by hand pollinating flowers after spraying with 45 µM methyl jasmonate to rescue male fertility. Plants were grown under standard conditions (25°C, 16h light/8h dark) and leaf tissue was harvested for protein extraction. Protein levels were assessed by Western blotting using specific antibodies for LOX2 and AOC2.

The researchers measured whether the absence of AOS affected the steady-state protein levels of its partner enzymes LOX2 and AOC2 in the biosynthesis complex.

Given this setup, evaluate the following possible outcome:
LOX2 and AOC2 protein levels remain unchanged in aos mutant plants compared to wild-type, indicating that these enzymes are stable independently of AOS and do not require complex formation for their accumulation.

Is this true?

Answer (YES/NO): NO